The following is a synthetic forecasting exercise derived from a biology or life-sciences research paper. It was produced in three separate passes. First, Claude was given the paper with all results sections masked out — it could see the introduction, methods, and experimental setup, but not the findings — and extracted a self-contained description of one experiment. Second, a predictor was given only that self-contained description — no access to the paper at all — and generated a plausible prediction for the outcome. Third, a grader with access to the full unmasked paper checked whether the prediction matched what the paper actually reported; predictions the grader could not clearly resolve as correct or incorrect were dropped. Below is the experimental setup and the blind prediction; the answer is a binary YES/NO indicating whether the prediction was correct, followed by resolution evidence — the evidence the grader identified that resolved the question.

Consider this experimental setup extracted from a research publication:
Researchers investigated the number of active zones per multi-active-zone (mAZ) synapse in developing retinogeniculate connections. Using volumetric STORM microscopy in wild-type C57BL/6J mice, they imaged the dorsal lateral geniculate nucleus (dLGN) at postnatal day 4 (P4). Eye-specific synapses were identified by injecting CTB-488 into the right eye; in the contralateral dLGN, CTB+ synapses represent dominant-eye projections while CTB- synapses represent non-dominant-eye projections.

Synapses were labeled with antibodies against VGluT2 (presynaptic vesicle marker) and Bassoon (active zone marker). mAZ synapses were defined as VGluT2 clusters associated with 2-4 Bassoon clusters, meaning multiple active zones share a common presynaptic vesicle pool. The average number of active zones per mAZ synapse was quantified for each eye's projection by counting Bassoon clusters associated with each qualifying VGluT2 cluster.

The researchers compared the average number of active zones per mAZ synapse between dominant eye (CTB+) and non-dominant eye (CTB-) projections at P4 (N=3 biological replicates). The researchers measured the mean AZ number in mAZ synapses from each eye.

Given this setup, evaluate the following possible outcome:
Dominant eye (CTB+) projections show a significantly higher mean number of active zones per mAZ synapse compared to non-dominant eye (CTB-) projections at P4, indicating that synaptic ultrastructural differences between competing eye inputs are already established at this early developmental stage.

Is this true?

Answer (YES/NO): YES